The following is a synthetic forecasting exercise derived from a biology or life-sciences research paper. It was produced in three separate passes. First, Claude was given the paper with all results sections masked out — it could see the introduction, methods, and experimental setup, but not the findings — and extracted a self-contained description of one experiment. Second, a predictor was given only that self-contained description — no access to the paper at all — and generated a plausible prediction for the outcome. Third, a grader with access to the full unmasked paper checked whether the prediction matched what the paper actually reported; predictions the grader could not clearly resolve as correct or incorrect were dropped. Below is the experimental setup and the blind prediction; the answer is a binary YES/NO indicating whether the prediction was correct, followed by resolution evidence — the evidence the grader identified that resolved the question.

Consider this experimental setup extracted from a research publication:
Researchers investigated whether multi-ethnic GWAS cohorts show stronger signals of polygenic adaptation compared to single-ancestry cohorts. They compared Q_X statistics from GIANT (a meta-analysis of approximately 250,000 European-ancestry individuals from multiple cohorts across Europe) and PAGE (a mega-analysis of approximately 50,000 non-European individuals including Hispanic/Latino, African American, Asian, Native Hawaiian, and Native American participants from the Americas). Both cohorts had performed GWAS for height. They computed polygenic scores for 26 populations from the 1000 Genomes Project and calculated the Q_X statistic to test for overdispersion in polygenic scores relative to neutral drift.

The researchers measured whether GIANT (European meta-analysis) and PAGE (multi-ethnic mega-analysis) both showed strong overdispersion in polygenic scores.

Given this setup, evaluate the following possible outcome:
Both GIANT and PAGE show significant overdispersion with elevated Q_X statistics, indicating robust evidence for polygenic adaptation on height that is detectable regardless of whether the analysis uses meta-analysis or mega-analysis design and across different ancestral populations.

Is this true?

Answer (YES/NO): NO